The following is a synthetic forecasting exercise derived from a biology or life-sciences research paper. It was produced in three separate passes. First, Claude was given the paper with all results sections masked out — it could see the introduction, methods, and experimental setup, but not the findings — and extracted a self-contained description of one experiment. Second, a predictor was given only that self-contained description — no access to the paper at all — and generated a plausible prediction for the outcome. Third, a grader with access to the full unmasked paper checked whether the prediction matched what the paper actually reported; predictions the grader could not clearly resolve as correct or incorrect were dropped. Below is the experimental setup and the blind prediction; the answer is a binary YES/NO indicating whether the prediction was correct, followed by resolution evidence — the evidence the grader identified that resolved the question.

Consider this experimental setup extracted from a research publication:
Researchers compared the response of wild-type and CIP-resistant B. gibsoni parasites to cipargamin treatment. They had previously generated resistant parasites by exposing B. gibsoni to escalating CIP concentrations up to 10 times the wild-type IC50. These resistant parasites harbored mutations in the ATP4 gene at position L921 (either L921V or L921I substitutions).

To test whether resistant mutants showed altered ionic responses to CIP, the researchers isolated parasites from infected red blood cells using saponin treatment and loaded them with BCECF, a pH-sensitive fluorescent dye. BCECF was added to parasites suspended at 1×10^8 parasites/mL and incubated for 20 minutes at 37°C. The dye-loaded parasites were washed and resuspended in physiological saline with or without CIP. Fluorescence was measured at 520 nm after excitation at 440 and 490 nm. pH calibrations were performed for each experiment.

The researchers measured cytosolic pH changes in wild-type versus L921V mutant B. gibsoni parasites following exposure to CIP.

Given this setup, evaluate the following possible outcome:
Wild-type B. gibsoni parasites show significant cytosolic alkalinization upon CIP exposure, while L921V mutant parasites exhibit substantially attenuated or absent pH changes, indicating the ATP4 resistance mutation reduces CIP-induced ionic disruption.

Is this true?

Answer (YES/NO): YES